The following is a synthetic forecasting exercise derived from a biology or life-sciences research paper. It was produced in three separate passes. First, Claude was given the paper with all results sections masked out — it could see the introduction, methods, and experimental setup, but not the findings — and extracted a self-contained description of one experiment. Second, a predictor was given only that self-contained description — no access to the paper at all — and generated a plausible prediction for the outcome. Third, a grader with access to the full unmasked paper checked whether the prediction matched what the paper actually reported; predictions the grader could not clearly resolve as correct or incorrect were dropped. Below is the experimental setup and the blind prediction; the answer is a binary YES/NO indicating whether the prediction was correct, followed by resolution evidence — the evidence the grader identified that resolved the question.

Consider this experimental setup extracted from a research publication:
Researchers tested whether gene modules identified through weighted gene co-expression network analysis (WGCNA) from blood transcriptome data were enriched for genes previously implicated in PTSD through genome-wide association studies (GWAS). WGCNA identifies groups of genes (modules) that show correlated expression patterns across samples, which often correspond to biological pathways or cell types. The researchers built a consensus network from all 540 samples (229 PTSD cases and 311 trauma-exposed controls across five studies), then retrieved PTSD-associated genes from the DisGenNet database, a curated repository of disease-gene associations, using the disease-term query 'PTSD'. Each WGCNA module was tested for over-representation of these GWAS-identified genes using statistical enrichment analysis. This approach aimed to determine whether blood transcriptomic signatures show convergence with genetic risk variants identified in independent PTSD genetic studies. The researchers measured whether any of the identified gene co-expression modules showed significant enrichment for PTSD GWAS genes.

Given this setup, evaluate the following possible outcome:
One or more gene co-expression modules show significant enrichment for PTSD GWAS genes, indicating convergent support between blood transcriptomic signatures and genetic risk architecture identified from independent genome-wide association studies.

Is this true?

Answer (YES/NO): YES